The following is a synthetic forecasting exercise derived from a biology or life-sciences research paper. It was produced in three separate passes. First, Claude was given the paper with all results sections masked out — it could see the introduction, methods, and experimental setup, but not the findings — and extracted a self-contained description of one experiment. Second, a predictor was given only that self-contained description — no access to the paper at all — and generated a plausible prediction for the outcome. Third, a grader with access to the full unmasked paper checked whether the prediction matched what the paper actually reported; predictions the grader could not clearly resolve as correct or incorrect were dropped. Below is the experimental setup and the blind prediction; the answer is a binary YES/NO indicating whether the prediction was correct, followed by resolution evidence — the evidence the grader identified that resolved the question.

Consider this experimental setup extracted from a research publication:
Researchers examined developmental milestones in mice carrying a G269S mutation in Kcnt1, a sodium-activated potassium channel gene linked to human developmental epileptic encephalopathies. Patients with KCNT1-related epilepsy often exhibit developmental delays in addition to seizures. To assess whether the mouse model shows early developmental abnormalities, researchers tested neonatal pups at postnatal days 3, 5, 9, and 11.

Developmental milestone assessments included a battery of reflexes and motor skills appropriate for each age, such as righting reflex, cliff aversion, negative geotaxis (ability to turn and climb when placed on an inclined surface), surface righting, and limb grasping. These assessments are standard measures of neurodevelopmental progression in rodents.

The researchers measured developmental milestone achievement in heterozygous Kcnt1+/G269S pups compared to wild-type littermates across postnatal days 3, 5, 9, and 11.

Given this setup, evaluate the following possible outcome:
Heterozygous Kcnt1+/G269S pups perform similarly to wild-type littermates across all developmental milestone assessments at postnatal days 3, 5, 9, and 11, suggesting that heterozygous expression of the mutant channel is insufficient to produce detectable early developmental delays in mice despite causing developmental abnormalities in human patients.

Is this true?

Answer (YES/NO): YES